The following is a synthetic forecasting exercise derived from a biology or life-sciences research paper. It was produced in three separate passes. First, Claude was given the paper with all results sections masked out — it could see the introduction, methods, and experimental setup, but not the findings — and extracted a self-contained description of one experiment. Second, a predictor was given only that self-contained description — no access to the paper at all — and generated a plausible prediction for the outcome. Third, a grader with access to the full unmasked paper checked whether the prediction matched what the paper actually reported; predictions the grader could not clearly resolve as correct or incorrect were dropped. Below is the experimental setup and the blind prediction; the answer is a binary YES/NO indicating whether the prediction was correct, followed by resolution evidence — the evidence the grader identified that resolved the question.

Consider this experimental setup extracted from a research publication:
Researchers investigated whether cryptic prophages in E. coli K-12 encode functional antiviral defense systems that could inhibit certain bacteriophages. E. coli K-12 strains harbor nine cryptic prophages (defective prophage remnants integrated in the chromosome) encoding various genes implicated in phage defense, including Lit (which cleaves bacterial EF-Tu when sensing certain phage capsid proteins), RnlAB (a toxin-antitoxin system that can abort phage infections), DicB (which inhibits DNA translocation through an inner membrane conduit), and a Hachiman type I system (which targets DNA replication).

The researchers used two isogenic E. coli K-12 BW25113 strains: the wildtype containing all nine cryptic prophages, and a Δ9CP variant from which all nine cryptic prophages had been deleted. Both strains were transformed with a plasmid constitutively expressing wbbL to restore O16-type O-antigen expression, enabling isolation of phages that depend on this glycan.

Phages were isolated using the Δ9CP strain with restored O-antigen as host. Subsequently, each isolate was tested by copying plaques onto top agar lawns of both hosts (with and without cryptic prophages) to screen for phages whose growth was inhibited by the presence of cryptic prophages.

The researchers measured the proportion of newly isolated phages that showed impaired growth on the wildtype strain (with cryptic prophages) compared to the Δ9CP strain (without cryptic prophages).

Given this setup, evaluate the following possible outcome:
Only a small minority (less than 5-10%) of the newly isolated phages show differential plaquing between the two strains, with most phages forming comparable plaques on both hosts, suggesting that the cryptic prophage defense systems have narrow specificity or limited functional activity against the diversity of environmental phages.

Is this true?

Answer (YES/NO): NO